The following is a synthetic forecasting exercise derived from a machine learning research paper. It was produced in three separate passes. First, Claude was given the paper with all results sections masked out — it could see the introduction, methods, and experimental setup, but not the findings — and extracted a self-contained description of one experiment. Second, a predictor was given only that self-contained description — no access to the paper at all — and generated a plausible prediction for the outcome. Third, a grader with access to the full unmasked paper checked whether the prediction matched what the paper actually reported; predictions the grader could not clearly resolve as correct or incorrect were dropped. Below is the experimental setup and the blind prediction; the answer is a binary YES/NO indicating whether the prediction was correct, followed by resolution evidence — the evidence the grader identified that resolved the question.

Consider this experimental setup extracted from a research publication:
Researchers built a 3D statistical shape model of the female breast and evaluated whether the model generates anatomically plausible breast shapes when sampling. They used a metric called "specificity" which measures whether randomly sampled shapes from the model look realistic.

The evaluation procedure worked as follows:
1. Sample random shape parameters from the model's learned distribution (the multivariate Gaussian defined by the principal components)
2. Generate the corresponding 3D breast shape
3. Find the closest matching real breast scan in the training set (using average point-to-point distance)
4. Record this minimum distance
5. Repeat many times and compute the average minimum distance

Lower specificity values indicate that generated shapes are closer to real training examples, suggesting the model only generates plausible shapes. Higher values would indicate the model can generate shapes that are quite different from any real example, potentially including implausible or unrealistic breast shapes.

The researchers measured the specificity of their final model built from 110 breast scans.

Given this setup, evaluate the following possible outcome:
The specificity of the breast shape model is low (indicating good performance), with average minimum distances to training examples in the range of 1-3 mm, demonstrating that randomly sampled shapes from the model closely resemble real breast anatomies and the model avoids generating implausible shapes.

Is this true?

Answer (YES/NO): YES